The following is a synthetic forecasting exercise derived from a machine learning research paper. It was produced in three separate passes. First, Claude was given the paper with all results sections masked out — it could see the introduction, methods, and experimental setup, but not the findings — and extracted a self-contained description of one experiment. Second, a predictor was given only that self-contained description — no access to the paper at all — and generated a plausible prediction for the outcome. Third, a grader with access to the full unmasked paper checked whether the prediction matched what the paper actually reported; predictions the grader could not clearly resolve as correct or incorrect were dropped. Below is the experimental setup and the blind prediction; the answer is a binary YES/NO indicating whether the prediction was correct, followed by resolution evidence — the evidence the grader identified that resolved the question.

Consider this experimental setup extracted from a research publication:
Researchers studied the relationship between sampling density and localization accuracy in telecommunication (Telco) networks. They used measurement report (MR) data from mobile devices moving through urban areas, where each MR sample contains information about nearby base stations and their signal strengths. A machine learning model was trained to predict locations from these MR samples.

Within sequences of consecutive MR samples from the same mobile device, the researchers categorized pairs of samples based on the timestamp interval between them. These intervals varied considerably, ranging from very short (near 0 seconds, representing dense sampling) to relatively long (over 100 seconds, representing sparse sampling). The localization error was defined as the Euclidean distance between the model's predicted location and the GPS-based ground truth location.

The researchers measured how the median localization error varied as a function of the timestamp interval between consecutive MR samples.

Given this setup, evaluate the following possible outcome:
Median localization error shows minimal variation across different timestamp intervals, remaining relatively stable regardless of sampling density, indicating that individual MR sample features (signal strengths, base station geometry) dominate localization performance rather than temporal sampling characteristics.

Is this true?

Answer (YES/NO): NO